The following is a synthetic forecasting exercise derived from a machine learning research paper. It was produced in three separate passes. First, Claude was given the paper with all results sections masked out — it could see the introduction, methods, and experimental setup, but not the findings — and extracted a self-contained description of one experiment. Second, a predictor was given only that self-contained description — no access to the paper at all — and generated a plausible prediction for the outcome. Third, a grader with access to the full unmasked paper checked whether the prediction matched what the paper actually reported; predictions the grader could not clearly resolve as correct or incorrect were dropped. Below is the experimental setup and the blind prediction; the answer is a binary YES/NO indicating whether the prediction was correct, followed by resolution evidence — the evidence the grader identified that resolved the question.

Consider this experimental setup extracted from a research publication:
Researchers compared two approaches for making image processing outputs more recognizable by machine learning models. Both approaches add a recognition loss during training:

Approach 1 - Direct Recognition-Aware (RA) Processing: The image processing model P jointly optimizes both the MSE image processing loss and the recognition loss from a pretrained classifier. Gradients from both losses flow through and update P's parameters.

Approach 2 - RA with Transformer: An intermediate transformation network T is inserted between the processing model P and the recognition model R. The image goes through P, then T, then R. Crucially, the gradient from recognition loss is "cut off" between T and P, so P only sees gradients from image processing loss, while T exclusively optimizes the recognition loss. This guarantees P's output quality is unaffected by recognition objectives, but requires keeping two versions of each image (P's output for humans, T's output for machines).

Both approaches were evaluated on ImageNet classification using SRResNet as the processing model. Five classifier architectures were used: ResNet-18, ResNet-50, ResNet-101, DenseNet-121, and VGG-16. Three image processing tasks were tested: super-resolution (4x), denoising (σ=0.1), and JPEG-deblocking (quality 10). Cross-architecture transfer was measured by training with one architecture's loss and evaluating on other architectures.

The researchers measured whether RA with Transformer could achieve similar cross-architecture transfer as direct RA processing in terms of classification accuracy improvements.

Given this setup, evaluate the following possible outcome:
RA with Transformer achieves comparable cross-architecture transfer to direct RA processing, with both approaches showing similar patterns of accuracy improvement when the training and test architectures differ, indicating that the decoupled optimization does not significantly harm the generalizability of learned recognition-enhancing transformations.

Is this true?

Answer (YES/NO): NO